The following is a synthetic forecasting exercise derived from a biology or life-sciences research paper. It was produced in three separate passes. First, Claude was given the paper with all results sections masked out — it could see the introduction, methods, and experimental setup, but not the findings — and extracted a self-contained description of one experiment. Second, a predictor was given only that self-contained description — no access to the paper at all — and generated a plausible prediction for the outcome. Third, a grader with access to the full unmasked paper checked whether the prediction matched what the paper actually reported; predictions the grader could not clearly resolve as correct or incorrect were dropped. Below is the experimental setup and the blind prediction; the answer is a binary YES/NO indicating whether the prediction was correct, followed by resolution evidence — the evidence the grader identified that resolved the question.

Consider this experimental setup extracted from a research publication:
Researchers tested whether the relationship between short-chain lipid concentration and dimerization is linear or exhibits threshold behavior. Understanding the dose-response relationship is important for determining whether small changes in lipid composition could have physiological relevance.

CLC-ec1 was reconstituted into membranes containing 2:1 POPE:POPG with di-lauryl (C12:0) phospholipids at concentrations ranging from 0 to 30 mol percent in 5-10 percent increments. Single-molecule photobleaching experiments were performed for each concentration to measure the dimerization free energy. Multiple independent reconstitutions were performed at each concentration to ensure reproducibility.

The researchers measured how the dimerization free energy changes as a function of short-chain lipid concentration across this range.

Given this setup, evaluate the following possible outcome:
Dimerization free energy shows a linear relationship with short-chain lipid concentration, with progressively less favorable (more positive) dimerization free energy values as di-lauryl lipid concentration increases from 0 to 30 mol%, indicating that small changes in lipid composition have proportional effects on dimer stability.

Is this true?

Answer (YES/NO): NO